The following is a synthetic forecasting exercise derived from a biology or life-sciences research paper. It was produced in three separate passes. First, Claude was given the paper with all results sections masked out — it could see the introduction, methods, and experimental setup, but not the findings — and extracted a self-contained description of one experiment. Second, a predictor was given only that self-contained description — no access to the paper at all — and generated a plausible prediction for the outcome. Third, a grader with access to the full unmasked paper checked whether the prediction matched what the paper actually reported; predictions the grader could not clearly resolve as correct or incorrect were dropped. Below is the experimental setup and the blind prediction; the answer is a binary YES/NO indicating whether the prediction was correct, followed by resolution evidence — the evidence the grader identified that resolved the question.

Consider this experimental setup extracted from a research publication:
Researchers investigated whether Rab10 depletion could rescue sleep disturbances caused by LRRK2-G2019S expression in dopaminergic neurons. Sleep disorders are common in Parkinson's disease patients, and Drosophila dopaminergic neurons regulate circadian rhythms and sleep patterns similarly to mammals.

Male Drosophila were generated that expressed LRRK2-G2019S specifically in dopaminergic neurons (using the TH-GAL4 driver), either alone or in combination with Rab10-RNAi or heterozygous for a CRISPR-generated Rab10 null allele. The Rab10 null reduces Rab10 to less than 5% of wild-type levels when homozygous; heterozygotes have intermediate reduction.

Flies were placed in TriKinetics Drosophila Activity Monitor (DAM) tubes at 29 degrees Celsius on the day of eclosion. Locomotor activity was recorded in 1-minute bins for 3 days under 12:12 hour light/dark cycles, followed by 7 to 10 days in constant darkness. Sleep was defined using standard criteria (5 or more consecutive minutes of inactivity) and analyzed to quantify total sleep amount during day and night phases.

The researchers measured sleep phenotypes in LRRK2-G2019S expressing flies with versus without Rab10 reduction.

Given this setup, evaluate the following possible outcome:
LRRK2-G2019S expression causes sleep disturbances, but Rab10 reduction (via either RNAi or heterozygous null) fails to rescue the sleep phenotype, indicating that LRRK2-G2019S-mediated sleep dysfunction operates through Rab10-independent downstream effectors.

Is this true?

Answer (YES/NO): YES